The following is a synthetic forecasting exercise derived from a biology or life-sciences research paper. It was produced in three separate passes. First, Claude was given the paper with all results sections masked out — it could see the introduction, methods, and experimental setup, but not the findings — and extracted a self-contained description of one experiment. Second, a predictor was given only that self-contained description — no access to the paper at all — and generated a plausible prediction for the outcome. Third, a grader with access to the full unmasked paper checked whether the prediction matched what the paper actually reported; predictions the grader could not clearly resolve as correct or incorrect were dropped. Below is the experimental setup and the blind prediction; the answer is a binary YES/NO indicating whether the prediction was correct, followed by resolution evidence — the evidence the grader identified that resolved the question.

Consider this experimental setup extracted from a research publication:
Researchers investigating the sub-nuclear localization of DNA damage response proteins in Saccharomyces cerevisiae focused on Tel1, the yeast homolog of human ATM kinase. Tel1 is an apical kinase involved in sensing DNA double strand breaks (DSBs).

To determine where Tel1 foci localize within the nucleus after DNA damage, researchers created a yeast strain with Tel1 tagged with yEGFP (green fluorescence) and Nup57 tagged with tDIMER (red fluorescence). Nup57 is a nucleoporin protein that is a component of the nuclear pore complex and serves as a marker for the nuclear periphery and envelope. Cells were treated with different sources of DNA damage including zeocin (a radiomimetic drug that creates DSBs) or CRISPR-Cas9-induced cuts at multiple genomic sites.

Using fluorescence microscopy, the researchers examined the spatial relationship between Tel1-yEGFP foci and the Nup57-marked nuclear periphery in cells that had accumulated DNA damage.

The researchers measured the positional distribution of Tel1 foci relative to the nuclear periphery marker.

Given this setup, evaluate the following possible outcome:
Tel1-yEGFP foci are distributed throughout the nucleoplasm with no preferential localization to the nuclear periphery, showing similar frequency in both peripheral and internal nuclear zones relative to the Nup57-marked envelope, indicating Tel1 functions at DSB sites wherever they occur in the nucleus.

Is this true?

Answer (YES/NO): NO